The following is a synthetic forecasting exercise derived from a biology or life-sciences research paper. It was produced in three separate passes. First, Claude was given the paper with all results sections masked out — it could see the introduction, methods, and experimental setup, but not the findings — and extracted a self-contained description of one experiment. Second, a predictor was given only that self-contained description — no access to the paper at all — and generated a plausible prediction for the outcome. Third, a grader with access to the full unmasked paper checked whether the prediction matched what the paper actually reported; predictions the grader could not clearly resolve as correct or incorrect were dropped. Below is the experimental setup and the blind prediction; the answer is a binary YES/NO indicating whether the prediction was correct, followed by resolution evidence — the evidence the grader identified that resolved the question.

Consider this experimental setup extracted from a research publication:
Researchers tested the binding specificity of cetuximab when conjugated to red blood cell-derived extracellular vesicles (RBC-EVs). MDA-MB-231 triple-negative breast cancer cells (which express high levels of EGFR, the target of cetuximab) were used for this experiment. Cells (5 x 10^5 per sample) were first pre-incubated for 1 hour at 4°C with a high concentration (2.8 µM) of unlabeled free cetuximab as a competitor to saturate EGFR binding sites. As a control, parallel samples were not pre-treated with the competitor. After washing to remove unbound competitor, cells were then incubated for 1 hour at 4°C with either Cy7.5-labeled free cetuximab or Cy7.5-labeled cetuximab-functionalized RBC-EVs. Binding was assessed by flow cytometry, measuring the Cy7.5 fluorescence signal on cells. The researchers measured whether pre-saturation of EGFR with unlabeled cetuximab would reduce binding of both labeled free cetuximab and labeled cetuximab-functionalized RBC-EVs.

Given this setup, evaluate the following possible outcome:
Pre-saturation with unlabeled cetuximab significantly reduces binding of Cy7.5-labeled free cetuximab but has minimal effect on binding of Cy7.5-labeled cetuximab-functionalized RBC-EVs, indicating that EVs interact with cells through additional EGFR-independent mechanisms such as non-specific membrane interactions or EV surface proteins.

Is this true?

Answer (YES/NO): NO